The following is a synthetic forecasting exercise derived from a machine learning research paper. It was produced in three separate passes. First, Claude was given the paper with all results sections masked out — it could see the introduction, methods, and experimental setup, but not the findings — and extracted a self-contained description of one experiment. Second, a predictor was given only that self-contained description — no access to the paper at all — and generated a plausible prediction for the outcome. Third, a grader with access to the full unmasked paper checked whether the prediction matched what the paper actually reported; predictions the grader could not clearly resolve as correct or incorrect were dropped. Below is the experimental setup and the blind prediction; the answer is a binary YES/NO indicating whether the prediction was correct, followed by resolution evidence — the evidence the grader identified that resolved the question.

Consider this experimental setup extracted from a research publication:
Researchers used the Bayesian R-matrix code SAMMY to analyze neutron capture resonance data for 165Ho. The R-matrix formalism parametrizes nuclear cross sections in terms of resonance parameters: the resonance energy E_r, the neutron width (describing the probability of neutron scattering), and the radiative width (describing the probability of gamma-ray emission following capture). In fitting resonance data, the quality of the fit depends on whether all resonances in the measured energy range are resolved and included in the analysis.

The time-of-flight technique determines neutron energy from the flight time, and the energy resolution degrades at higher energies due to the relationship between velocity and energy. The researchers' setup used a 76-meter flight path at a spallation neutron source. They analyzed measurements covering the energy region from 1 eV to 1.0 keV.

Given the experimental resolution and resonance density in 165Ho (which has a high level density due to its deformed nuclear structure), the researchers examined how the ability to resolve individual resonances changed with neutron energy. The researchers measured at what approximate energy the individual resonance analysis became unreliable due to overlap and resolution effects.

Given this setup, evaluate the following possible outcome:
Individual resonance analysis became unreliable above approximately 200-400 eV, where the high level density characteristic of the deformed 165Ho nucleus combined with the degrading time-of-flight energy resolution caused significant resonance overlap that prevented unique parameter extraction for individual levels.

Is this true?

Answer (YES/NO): NO